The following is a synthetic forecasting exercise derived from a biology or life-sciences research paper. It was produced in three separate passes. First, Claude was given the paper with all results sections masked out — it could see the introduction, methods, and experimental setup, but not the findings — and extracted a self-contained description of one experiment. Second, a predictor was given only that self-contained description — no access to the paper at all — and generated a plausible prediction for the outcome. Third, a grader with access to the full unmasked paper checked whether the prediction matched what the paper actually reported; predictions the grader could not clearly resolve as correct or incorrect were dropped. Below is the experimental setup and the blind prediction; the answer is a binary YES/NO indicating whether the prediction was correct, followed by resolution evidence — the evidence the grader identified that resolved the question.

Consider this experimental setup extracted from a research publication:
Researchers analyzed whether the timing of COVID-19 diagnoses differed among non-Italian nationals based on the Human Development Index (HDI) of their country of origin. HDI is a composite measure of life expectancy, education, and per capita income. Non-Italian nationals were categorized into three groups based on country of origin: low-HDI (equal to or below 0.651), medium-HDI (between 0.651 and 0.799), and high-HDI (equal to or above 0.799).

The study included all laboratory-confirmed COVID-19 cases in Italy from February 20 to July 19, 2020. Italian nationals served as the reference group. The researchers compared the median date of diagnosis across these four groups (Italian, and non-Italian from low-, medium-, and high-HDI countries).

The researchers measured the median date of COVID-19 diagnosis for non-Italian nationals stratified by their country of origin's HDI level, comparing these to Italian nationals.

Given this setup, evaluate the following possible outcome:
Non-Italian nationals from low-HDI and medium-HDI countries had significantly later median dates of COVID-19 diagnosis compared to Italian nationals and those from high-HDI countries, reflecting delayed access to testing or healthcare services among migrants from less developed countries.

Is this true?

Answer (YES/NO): YES